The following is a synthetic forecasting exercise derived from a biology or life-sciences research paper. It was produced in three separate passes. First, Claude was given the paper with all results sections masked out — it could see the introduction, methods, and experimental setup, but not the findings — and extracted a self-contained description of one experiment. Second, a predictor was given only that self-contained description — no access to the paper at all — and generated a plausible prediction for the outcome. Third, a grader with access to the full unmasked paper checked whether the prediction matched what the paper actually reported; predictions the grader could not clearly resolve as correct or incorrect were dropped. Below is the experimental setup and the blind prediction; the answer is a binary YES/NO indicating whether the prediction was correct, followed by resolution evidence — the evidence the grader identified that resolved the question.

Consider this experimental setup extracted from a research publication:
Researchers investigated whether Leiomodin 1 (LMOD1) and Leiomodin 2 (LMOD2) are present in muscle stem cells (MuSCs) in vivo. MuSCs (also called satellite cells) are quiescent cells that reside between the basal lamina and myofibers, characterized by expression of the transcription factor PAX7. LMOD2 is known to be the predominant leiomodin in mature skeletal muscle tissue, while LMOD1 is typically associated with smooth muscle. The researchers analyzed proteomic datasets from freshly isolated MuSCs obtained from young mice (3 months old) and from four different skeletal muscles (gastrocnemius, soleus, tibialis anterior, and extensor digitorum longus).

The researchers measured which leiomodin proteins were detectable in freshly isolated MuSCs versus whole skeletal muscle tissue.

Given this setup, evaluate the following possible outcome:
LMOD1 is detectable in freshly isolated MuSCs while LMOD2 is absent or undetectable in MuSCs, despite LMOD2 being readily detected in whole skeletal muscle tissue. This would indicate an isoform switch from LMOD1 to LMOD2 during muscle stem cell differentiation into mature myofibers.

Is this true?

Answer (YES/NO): YES